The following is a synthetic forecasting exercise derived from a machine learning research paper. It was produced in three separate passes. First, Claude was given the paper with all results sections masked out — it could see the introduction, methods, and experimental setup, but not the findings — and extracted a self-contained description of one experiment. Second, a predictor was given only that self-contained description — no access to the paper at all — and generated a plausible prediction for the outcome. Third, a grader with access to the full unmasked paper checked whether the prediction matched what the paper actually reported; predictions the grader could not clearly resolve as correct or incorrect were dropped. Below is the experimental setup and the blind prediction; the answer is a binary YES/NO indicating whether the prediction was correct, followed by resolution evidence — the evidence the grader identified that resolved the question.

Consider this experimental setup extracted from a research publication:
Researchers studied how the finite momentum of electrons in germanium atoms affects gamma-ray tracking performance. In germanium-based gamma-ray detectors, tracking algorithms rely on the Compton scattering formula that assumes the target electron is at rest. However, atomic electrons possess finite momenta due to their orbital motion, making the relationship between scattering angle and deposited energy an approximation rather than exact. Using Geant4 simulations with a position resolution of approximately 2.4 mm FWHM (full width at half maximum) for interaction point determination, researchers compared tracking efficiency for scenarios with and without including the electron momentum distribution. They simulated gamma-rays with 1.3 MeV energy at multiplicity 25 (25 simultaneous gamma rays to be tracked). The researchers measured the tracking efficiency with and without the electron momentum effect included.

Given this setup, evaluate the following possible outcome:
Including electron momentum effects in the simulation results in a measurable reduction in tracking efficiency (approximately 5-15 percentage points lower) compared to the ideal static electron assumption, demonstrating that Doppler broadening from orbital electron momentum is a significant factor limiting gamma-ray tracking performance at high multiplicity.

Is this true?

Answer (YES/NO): YES